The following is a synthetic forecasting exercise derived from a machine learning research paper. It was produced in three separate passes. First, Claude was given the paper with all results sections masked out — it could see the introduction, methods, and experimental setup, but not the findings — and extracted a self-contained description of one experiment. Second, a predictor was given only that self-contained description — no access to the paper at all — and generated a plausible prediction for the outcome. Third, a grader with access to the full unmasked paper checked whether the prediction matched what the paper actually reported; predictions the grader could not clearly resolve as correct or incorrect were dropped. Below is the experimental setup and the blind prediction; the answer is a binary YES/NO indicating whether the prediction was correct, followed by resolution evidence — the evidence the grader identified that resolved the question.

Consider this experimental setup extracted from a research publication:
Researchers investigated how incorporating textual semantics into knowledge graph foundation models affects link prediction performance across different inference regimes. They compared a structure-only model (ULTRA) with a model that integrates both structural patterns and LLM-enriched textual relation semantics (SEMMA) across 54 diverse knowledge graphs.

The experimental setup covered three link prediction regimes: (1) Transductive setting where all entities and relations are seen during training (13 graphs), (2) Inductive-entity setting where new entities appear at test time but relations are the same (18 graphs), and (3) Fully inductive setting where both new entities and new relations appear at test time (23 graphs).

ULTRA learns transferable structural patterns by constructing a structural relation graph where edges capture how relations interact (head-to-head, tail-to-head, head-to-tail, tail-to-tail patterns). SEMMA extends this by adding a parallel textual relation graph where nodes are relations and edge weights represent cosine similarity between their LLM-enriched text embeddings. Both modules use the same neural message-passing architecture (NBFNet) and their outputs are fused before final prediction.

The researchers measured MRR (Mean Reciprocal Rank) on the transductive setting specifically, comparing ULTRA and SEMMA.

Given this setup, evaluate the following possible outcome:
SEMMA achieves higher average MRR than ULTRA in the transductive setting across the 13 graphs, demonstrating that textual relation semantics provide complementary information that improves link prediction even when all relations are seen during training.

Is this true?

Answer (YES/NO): NO